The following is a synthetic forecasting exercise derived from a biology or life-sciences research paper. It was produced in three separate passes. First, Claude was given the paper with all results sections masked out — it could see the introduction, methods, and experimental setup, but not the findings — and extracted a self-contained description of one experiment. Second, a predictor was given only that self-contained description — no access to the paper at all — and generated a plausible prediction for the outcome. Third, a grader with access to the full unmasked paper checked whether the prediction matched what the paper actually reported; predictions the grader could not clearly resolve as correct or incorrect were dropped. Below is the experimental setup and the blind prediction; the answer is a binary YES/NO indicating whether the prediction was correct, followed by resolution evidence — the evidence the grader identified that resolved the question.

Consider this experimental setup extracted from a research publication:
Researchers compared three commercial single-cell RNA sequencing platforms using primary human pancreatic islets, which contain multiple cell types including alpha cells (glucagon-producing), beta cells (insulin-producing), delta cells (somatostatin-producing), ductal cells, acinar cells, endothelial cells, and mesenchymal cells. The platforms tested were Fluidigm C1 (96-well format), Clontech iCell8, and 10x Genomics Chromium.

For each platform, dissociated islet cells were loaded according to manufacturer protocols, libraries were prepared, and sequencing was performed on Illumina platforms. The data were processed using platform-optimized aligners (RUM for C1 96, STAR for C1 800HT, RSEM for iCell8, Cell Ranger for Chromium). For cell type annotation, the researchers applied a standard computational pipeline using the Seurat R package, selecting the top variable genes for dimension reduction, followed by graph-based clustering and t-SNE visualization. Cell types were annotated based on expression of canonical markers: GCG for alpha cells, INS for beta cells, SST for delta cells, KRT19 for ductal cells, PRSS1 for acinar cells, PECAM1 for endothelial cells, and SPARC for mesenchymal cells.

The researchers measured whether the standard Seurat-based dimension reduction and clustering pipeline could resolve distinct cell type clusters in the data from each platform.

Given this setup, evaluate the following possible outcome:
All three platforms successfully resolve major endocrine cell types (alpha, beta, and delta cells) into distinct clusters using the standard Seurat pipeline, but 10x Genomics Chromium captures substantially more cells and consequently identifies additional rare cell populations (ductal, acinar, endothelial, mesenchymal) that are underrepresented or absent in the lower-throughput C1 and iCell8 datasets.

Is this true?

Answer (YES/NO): NO